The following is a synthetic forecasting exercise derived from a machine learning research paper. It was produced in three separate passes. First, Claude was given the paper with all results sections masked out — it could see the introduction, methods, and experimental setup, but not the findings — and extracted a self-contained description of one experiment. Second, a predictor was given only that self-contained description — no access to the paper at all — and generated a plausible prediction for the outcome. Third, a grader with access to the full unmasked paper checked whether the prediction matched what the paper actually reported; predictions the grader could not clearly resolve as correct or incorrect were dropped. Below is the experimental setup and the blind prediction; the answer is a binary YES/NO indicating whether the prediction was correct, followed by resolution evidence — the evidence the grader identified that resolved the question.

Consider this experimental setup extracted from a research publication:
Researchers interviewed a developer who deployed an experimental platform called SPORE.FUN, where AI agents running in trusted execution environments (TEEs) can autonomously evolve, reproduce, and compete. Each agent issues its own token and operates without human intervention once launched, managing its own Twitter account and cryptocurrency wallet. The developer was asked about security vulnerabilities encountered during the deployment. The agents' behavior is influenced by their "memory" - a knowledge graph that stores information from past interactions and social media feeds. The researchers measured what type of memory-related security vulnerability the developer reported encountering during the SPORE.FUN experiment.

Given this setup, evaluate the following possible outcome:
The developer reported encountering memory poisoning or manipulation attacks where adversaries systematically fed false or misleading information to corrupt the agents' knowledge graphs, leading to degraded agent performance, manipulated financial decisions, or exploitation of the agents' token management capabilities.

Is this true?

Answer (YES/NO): YES